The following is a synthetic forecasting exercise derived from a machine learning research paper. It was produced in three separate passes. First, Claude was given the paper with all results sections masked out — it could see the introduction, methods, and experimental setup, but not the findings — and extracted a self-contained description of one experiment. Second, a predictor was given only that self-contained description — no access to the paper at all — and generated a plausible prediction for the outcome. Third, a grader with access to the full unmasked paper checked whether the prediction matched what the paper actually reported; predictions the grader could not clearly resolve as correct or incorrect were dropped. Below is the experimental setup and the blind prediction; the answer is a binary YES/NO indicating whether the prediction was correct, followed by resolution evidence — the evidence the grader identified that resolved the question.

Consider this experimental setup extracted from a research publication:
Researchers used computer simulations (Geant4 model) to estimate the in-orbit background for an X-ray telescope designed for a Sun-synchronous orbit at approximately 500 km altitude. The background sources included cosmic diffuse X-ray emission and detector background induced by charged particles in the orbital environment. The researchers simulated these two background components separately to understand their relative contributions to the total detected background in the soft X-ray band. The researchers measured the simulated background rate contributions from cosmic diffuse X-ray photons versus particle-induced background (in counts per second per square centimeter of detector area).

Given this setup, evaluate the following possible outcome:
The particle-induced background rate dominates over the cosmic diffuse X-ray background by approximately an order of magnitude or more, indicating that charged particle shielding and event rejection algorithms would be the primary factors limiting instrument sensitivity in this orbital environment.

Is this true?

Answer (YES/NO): NO